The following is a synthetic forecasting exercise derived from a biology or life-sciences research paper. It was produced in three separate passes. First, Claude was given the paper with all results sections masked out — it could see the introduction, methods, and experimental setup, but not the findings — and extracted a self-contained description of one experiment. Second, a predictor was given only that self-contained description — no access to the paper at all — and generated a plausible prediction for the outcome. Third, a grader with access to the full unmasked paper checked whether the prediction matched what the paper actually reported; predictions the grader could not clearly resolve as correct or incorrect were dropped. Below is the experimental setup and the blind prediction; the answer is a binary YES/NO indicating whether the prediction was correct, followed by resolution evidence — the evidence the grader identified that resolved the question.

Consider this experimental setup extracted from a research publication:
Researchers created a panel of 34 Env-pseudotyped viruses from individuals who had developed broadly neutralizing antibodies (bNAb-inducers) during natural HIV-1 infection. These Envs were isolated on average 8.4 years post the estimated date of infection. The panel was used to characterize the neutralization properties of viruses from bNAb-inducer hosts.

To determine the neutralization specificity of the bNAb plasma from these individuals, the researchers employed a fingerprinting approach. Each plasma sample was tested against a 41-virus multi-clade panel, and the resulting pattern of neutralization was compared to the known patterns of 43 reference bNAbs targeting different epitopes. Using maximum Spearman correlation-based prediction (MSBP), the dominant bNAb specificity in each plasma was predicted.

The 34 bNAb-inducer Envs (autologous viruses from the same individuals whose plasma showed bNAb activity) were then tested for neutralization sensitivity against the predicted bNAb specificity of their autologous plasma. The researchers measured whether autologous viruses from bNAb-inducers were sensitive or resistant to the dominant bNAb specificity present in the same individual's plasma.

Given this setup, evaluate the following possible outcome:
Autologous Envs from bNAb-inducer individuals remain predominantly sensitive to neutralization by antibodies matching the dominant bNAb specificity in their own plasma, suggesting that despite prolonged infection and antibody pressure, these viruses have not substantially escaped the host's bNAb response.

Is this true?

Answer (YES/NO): NO